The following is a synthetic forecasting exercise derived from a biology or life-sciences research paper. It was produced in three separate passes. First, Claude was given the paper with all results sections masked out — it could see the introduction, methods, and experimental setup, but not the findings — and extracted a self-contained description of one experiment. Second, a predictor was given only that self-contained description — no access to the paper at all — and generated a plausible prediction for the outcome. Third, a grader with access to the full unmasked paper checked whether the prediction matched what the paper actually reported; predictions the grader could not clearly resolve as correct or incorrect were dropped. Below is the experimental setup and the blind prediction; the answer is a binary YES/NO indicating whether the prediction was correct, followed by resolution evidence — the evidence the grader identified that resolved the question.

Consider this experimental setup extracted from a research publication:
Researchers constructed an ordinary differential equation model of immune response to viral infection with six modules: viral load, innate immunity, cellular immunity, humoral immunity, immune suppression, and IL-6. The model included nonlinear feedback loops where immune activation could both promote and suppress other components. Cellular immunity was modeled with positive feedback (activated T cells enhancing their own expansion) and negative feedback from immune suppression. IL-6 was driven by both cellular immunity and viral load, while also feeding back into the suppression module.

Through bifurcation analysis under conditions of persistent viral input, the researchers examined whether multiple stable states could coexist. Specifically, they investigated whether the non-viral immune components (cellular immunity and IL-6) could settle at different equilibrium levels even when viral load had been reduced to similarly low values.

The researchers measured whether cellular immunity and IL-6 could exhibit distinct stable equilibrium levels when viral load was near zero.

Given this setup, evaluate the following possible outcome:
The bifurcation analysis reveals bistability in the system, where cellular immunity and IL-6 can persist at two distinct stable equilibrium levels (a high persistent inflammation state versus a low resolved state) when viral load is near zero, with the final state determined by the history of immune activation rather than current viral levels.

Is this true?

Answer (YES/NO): YES